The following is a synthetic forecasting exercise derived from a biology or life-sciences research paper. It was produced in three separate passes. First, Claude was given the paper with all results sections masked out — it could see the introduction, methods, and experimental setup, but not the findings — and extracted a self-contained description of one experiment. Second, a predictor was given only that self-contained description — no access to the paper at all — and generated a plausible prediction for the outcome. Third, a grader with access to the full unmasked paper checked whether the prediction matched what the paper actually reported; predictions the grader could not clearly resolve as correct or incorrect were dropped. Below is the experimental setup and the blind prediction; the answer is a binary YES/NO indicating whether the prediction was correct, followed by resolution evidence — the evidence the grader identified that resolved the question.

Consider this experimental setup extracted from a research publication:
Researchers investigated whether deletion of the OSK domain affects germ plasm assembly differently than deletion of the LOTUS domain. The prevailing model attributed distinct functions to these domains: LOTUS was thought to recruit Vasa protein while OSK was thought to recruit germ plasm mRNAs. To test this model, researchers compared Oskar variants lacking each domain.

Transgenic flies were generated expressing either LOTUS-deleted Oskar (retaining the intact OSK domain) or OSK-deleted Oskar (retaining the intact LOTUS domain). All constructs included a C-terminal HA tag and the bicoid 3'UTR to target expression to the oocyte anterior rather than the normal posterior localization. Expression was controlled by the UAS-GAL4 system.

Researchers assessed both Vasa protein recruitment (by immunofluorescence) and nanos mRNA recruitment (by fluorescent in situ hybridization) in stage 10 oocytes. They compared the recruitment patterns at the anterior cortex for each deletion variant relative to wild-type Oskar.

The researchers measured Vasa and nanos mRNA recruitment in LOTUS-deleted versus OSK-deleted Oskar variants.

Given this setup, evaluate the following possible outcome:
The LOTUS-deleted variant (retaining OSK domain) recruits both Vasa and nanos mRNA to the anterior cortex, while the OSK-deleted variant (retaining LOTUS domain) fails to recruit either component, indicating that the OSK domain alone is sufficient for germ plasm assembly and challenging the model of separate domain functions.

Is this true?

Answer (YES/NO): NO